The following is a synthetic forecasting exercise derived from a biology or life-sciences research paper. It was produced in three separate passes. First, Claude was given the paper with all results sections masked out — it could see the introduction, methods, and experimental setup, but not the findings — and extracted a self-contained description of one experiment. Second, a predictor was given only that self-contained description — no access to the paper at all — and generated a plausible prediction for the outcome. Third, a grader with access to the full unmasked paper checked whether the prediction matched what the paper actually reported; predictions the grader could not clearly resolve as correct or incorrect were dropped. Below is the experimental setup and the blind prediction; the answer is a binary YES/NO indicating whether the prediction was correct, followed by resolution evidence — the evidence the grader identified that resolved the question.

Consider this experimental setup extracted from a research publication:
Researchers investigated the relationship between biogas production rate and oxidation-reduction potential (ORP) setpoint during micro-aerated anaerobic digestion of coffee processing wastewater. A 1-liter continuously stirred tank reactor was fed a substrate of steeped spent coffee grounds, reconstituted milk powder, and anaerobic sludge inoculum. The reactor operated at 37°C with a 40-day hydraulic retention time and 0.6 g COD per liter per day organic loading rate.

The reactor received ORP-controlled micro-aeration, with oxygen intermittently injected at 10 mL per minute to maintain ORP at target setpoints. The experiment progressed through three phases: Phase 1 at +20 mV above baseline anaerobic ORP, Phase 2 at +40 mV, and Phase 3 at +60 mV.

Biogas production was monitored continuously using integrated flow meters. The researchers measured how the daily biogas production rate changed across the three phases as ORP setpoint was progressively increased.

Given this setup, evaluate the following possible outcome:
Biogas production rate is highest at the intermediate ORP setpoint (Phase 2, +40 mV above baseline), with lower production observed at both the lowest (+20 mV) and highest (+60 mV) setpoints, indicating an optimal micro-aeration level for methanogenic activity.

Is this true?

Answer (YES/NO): NO